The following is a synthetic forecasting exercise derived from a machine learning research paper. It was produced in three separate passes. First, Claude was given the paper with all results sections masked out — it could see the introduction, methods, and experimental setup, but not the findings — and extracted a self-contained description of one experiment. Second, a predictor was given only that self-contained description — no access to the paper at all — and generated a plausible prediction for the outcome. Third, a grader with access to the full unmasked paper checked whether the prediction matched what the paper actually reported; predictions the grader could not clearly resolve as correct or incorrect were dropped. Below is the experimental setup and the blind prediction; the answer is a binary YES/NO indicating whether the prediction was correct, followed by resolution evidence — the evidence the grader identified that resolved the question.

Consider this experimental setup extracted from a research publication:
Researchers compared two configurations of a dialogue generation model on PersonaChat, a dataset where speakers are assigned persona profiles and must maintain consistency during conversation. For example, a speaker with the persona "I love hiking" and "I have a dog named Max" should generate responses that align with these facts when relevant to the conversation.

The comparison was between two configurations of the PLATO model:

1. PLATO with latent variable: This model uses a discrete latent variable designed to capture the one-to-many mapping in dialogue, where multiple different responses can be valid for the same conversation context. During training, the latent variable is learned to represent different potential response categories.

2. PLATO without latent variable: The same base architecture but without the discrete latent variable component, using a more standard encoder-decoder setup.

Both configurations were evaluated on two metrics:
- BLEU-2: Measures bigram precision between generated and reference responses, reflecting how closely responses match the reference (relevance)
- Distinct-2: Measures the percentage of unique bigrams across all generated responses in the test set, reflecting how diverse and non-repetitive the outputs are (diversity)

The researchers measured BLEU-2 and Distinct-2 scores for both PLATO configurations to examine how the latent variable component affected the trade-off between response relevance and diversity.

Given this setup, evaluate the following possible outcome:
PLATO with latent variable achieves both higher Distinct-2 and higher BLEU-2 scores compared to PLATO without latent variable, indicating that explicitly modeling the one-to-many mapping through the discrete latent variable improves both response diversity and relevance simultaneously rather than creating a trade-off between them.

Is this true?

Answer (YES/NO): NO